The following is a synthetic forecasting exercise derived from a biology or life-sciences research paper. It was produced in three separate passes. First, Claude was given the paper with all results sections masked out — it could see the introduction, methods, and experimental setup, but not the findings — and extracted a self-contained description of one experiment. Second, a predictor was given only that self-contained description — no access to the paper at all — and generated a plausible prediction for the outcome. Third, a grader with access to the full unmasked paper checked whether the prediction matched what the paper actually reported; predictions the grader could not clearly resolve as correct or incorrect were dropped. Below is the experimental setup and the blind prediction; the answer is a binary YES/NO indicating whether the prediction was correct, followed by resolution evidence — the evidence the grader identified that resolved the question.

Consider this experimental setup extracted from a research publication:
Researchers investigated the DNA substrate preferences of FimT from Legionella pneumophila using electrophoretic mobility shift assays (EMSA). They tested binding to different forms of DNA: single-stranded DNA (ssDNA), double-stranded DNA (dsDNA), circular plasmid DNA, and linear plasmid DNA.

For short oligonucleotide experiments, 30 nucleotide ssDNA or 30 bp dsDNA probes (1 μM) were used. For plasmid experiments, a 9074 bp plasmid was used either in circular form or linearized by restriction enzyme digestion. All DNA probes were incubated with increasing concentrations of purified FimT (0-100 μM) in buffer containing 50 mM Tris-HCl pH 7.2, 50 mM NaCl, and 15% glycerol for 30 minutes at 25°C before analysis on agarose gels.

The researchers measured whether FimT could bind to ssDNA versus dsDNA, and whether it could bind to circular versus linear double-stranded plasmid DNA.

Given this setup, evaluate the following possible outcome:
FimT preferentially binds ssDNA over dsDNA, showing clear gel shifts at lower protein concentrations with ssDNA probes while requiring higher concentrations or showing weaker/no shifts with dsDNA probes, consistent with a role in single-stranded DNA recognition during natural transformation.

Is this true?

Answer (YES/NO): NO